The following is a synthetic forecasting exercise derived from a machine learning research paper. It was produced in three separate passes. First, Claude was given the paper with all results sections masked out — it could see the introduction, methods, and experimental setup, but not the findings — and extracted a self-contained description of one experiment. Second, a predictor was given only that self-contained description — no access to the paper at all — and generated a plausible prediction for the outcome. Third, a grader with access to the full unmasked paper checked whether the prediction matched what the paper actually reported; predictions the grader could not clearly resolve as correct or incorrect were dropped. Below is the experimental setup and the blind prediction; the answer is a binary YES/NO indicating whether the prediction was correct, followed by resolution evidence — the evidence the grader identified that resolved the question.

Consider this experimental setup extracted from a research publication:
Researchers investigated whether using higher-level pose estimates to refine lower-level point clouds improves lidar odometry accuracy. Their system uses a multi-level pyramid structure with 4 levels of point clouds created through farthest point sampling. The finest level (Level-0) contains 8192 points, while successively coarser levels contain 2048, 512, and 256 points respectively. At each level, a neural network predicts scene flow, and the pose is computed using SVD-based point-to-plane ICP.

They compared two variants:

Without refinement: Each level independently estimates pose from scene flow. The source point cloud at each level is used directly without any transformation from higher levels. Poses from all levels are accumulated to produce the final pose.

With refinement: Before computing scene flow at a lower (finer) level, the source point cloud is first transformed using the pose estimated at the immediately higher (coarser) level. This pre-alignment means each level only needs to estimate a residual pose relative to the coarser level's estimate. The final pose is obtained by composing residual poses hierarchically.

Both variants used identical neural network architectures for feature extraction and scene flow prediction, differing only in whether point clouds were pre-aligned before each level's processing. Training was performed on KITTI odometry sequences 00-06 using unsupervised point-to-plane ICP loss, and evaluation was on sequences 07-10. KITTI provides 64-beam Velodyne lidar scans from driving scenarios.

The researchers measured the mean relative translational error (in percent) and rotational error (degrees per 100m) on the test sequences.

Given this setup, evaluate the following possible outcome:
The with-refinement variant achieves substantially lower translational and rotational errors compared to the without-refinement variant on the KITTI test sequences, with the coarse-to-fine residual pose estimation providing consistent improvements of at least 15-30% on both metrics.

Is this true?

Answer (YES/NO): NO